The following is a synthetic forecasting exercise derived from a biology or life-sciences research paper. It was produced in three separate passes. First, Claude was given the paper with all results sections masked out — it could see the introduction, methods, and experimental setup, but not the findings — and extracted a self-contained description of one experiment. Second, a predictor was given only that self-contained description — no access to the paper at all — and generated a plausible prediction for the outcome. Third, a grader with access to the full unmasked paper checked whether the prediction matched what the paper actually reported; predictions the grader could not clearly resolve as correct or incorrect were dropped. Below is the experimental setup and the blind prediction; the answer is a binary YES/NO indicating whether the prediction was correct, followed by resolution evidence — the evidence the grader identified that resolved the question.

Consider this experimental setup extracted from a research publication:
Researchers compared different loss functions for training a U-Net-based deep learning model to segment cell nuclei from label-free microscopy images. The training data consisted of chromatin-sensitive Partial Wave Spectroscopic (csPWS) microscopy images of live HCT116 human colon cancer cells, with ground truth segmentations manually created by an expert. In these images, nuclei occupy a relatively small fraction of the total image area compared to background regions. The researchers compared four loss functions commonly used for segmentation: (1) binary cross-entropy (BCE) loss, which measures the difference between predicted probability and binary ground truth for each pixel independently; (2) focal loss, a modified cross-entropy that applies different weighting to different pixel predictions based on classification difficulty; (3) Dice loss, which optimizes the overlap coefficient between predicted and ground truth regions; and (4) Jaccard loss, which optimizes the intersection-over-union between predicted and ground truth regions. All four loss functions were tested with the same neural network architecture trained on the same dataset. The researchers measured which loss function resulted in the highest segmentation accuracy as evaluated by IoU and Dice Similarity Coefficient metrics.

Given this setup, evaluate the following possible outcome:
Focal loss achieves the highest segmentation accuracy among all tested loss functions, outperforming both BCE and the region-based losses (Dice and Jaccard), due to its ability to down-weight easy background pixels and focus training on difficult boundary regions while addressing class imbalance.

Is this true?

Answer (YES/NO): YES